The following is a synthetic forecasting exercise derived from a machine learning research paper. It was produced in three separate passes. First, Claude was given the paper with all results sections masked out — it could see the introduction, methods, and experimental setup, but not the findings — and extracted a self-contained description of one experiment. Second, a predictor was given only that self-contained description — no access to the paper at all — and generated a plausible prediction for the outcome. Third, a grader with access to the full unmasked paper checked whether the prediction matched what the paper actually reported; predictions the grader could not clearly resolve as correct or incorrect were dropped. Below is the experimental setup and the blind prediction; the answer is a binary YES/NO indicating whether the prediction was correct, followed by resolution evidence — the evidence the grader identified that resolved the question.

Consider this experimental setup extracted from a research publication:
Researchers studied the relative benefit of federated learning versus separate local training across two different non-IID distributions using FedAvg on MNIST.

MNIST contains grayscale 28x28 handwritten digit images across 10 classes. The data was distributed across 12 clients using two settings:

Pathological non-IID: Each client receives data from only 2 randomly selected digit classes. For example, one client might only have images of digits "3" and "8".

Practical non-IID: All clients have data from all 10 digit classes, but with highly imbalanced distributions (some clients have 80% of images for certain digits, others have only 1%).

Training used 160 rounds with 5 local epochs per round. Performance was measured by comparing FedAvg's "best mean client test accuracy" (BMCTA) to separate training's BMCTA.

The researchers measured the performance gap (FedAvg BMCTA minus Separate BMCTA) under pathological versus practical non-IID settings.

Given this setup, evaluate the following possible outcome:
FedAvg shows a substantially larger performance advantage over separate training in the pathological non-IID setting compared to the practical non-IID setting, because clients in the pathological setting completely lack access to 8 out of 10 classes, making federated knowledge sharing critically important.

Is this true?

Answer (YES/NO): NO